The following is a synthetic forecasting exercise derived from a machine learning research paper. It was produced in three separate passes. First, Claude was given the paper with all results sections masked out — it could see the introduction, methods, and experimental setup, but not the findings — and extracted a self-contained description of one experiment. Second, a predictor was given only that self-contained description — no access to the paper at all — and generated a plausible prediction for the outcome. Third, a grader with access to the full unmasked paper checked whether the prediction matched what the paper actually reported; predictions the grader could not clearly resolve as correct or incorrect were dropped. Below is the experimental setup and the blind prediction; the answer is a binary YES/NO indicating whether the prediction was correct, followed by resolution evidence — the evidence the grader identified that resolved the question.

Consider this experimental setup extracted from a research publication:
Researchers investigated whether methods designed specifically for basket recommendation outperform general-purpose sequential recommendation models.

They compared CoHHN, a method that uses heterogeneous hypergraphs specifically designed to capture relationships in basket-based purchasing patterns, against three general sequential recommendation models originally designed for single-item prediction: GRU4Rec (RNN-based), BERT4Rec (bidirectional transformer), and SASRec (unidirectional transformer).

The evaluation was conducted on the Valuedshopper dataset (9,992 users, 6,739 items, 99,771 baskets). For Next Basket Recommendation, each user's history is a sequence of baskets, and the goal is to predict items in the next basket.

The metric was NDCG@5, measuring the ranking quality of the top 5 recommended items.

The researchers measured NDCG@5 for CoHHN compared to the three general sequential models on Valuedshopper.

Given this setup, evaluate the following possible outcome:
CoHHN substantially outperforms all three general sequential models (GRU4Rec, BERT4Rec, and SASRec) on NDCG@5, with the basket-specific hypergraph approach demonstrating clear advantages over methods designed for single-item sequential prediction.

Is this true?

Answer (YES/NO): NO